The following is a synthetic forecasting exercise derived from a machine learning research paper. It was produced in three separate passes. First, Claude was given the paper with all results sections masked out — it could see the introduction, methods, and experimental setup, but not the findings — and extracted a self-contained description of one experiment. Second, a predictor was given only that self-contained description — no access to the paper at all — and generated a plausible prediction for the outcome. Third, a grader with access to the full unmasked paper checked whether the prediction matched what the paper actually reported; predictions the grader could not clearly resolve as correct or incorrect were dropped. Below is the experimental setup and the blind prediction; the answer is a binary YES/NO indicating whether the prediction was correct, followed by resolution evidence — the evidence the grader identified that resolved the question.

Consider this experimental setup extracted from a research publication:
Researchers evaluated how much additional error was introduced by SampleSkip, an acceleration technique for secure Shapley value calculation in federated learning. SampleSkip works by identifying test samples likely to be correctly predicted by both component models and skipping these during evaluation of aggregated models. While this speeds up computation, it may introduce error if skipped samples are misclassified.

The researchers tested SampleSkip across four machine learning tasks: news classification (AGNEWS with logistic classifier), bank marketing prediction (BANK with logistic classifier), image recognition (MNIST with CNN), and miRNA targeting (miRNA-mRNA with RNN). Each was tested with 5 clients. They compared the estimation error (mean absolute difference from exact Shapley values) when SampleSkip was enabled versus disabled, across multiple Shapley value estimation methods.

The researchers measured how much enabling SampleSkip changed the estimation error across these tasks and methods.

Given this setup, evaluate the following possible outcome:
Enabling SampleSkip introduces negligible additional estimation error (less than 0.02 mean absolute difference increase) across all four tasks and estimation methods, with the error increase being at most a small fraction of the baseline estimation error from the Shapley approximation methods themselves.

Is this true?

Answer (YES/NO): NO